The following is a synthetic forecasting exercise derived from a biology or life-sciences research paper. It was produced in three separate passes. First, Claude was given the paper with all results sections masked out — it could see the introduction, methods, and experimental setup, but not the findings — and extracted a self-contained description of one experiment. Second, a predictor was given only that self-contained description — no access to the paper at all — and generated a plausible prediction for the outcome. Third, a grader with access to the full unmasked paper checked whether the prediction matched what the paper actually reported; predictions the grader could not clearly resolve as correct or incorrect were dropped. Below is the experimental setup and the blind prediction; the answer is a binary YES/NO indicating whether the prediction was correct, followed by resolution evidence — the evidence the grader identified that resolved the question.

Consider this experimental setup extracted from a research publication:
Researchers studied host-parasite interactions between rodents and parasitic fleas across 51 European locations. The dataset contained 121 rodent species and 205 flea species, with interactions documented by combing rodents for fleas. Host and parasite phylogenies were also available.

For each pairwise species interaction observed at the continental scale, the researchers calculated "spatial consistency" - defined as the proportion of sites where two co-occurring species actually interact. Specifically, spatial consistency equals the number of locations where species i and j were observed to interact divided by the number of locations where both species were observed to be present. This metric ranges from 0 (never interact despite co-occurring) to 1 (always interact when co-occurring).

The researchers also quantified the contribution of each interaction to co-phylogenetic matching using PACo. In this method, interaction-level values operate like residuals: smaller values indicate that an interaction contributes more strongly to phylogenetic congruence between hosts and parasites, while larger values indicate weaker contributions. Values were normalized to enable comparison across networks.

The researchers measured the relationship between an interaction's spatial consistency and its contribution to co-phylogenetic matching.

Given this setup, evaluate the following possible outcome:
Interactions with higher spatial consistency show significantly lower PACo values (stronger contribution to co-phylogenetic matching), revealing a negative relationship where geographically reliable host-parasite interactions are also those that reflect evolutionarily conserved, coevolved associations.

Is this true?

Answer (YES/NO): NO